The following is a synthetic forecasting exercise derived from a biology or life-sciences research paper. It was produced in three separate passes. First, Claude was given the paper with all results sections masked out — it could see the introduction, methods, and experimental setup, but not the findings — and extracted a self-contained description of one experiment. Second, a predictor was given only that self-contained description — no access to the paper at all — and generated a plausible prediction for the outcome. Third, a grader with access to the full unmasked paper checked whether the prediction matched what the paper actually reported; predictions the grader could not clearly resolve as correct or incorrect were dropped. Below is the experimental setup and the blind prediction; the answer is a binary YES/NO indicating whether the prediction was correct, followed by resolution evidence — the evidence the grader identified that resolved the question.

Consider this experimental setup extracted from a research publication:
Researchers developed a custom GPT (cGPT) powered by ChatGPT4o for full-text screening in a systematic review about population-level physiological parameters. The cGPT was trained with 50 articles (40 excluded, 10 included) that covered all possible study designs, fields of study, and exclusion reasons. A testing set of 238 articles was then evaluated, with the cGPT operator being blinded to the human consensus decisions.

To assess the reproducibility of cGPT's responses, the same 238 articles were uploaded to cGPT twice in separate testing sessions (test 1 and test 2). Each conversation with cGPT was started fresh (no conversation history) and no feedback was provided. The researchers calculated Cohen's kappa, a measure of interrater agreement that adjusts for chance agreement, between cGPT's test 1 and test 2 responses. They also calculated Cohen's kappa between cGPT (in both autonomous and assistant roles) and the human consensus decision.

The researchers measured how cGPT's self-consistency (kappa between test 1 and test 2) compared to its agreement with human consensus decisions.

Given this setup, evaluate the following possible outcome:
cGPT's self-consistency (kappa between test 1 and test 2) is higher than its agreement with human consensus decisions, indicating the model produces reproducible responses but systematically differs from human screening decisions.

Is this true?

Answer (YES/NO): NO